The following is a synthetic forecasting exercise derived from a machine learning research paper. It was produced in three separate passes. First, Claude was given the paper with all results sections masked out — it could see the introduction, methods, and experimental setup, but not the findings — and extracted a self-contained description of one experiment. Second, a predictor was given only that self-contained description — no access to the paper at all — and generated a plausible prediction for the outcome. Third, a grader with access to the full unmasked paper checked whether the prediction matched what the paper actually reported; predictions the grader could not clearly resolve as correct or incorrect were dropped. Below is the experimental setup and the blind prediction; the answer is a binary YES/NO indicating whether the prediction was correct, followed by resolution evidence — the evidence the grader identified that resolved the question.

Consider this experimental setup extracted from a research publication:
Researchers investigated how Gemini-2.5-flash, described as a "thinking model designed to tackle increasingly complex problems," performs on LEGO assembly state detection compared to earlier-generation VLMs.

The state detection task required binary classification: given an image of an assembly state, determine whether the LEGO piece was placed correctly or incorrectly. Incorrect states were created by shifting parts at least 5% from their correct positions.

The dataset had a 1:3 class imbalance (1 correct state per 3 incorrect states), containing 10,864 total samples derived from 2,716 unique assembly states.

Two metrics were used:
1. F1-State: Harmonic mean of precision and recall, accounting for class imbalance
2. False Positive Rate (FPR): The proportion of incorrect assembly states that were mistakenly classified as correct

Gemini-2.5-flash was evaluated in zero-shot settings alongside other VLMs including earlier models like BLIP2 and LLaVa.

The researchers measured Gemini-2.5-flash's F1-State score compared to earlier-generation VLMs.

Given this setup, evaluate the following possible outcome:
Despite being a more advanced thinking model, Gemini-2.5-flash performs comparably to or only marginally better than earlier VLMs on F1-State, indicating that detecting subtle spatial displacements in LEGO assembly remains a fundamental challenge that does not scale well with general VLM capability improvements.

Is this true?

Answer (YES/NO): YES